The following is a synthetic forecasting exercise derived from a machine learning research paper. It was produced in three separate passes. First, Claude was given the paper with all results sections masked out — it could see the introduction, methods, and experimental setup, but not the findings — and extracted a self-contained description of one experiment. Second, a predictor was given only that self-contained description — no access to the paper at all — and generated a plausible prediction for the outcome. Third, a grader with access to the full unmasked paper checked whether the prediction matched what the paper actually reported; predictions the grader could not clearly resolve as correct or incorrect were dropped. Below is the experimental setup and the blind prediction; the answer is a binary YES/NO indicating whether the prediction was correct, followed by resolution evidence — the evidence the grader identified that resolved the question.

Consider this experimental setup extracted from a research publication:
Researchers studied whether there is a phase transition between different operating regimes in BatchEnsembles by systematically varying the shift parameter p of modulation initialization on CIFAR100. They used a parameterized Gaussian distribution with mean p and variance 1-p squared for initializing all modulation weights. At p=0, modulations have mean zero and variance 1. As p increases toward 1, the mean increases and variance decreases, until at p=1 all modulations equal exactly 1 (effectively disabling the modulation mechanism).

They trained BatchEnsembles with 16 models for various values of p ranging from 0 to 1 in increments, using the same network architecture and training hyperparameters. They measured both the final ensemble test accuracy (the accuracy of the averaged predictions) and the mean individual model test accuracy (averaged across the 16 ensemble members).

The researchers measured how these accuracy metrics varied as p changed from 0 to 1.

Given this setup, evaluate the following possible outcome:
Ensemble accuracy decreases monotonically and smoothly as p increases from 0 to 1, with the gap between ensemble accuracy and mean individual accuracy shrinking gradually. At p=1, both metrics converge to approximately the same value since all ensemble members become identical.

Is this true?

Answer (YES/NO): NO